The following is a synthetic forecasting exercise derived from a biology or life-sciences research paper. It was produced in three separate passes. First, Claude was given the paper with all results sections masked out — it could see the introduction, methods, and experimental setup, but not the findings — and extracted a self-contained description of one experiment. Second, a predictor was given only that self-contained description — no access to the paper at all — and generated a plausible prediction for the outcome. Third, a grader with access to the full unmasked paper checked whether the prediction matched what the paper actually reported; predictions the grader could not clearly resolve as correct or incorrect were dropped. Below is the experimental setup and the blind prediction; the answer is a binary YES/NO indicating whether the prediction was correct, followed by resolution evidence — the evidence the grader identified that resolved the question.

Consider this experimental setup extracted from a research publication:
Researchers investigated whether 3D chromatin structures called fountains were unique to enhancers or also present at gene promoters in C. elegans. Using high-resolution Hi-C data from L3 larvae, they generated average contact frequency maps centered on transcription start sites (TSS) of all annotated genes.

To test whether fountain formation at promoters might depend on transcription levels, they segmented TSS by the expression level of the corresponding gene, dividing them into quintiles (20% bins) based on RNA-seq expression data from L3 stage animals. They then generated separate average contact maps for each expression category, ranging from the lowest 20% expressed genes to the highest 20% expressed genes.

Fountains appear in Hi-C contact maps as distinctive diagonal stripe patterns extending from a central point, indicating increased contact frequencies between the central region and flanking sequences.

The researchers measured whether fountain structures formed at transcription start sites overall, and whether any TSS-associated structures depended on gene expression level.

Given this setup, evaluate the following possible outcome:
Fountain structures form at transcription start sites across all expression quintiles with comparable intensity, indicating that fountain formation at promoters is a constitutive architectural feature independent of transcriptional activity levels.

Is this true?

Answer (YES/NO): NO